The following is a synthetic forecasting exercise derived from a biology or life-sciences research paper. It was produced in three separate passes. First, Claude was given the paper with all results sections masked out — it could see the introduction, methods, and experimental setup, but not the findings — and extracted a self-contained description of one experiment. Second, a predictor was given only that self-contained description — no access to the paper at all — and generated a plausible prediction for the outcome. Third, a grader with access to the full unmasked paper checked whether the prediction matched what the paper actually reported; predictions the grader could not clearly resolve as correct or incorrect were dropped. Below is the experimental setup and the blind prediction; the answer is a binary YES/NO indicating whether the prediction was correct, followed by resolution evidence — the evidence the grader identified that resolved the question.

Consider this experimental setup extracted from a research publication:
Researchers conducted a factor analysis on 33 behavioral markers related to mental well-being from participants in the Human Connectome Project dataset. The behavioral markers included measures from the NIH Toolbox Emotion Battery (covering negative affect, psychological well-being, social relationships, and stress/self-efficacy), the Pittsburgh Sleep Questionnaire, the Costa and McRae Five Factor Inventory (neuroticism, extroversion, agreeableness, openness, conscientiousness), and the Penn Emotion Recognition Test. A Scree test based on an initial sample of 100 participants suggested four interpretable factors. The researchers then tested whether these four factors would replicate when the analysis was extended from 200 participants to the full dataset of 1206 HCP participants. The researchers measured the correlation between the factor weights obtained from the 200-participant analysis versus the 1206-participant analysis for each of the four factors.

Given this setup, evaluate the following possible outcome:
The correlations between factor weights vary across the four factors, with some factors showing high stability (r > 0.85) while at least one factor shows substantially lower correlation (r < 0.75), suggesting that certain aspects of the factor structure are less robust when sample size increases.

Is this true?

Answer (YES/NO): NO